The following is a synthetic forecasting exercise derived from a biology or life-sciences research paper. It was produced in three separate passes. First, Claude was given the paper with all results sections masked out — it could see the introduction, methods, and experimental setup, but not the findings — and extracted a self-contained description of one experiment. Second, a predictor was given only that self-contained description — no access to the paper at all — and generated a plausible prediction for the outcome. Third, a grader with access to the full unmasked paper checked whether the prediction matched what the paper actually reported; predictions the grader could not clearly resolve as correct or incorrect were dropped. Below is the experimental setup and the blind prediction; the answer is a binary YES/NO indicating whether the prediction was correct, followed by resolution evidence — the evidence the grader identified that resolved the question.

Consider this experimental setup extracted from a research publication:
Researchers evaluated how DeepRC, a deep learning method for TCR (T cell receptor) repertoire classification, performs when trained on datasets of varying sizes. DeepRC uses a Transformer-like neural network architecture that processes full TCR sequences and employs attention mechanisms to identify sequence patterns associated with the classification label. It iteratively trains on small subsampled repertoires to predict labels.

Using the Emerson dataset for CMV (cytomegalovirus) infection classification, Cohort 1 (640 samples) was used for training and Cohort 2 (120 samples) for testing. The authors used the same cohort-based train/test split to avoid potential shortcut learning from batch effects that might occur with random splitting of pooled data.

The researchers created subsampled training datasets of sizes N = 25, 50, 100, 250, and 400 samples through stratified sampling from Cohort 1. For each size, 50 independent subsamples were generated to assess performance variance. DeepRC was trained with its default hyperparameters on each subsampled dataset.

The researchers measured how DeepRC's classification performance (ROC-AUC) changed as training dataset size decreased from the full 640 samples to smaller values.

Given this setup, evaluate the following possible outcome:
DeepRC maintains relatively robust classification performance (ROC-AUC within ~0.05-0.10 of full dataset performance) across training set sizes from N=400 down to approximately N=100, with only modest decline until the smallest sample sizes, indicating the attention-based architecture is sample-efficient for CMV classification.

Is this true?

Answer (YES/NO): NO